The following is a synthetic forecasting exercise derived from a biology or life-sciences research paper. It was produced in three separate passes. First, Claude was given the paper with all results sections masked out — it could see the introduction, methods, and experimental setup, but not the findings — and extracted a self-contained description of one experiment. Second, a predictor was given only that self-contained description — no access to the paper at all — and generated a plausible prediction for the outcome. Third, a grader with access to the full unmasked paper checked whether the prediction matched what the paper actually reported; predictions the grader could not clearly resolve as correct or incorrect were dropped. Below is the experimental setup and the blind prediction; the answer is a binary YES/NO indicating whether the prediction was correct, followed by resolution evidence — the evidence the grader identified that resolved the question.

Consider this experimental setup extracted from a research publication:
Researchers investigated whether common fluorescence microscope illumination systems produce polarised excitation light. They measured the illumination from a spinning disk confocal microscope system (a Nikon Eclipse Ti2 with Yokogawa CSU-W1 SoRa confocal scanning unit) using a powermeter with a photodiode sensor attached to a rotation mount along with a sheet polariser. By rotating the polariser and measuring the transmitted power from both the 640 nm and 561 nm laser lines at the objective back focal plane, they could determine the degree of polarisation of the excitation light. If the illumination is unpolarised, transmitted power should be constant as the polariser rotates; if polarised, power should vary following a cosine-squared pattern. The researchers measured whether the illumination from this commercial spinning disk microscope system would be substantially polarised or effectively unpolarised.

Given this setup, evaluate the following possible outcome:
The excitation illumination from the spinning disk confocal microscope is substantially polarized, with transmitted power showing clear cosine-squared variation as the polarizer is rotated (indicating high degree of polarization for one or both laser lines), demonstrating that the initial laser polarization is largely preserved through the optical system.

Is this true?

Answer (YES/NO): YES